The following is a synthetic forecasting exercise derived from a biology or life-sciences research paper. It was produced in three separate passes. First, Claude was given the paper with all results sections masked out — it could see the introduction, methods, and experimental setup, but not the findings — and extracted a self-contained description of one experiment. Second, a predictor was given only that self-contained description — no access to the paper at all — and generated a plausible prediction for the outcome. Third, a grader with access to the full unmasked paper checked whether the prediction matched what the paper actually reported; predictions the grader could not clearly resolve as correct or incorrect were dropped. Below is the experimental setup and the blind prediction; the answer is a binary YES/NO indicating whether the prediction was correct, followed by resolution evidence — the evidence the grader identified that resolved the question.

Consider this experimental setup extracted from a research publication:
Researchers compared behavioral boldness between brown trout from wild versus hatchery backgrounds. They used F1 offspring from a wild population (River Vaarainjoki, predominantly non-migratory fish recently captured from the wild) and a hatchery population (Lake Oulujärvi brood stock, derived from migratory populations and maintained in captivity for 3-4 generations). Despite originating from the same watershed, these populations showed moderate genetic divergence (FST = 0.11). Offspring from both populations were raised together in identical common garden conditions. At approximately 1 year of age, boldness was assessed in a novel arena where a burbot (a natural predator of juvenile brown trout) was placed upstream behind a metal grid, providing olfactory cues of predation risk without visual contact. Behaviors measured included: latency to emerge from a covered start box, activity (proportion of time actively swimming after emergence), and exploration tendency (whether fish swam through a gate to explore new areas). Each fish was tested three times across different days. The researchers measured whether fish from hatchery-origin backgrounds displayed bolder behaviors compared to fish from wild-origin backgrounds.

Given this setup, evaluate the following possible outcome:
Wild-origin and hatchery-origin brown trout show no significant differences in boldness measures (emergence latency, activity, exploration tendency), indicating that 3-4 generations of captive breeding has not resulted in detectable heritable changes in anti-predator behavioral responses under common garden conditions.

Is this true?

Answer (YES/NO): NO